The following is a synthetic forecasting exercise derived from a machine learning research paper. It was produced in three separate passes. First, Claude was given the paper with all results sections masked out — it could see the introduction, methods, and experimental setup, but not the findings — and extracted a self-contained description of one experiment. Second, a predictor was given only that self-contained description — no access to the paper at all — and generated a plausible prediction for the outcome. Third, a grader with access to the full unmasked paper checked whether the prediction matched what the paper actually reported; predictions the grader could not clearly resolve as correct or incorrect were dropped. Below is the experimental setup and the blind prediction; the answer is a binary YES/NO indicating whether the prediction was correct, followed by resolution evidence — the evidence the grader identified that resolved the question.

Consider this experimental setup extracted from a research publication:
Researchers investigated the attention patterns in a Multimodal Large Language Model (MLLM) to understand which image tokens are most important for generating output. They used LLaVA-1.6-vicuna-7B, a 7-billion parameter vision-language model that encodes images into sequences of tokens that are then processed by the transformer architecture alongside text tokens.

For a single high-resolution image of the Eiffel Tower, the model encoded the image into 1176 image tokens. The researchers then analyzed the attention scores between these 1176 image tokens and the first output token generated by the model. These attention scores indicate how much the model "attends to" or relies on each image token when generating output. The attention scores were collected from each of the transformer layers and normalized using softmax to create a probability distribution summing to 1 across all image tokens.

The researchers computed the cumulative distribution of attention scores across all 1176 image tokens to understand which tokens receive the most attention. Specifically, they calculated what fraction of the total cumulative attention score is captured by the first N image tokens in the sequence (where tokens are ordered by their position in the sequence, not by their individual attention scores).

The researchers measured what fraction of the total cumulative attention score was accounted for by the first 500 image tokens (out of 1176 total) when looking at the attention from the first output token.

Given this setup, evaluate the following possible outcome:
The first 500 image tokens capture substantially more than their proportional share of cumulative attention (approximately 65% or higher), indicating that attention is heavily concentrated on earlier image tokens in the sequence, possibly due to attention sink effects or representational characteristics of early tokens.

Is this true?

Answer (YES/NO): YES